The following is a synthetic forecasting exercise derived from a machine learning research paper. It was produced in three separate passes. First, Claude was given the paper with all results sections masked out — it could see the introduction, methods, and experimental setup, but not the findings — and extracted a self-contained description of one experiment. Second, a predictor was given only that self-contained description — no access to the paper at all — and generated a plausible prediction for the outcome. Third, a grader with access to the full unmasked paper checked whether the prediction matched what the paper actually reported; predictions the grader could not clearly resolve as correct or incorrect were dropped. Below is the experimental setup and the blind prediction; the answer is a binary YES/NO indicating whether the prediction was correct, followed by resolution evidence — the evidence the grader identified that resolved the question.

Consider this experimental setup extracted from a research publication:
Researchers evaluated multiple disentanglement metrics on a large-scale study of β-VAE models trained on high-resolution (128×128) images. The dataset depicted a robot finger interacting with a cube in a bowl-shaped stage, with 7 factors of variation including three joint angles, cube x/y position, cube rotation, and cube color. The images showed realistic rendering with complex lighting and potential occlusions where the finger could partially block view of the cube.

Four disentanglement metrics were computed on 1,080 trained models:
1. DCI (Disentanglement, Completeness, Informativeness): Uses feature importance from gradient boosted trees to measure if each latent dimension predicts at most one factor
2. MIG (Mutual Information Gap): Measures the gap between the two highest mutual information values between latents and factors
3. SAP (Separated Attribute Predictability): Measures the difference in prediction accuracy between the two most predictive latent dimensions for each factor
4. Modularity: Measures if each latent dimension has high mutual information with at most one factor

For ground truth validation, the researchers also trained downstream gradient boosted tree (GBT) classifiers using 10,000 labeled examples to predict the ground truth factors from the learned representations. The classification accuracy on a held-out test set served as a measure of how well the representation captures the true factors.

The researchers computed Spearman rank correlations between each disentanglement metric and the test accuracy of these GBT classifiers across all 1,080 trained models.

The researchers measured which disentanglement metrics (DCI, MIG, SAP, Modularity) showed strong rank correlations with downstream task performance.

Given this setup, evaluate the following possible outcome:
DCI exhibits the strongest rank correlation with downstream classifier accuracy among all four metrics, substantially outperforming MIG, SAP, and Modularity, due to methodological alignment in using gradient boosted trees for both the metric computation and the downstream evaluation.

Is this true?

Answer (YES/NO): NO